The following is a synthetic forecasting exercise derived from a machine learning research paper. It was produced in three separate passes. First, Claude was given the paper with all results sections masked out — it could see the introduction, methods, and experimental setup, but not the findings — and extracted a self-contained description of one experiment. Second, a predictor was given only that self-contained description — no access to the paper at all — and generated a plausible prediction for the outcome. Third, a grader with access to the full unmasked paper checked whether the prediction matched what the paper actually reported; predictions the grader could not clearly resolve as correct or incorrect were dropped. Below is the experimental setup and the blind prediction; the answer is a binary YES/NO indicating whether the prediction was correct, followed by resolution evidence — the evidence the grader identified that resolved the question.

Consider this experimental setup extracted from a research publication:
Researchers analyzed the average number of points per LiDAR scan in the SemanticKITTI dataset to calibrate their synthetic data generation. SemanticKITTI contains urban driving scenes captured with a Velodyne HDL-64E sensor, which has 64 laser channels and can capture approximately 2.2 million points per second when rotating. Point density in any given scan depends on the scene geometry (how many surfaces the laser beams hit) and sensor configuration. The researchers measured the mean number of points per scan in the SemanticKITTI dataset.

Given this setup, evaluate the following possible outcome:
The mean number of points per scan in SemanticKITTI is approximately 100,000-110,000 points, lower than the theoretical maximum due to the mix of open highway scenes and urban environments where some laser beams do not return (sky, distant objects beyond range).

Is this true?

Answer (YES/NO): NO